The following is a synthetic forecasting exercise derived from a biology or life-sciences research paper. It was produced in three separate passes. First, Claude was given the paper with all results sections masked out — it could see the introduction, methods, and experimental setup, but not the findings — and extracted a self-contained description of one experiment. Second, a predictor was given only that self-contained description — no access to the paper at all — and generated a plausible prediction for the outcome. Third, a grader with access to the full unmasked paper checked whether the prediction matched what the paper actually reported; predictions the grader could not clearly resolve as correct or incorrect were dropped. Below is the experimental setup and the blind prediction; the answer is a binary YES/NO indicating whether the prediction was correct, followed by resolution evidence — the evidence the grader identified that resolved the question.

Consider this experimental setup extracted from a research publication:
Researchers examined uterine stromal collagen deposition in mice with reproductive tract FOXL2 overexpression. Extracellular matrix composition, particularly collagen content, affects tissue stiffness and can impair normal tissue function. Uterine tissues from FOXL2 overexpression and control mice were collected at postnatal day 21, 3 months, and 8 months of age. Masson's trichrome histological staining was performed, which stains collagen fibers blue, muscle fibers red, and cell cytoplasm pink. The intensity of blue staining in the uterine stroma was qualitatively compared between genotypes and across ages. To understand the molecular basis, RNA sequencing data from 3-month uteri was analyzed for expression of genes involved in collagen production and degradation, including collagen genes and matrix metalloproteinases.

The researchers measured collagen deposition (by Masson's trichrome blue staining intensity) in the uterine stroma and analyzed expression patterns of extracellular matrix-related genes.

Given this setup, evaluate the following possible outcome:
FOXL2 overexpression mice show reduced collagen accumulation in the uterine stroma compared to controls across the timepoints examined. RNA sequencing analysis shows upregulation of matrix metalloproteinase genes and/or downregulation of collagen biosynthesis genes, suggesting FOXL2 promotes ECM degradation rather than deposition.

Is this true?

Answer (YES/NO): NO